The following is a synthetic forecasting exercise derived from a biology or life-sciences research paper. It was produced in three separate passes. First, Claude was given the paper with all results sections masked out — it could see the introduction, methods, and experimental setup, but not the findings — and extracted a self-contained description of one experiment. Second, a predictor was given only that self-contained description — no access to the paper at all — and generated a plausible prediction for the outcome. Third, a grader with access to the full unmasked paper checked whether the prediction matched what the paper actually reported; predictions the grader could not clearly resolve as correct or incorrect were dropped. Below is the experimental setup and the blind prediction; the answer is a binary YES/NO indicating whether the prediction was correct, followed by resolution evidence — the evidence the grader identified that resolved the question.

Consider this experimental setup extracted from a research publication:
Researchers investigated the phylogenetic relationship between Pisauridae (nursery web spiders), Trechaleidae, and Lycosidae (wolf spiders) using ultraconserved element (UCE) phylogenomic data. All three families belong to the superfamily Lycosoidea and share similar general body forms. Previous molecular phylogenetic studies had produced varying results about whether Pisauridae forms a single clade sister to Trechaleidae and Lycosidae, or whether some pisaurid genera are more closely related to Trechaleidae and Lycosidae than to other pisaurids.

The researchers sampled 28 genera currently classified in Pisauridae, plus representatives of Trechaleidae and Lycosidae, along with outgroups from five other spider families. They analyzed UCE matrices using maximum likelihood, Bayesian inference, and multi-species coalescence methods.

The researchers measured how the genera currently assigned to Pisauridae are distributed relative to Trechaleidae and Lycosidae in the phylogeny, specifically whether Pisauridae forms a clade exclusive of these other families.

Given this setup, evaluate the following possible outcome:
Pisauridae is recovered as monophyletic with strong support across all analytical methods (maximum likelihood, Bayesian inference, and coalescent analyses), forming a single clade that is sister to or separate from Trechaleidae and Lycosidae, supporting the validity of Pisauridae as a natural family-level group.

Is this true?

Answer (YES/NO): NO